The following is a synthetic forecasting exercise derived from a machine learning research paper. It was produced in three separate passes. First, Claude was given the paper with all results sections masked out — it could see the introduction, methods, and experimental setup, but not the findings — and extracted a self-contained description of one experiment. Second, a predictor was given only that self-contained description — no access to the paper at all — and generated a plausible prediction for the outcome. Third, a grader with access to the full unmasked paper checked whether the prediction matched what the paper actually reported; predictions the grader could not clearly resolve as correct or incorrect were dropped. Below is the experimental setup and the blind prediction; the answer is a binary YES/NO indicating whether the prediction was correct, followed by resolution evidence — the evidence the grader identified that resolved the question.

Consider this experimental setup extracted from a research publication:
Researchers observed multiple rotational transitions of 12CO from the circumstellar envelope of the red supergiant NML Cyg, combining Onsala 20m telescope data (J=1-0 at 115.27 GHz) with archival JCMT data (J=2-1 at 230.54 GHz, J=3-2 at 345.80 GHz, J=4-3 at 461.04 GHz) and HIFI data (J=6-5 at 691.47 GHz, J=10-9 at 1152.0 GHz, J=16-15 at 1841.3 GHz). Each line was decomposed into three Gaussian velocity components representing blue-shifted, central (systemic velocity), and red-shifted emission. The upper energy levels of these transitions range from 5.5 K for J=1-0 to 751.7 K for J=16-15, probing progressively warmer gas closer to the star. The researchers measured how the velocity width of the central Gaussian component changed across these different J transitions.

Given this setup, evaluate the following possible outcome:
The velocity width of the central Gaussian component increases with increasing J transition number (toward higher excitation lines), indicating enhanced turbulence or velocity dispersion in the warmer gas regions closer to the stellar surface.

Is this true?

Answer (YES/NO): NO